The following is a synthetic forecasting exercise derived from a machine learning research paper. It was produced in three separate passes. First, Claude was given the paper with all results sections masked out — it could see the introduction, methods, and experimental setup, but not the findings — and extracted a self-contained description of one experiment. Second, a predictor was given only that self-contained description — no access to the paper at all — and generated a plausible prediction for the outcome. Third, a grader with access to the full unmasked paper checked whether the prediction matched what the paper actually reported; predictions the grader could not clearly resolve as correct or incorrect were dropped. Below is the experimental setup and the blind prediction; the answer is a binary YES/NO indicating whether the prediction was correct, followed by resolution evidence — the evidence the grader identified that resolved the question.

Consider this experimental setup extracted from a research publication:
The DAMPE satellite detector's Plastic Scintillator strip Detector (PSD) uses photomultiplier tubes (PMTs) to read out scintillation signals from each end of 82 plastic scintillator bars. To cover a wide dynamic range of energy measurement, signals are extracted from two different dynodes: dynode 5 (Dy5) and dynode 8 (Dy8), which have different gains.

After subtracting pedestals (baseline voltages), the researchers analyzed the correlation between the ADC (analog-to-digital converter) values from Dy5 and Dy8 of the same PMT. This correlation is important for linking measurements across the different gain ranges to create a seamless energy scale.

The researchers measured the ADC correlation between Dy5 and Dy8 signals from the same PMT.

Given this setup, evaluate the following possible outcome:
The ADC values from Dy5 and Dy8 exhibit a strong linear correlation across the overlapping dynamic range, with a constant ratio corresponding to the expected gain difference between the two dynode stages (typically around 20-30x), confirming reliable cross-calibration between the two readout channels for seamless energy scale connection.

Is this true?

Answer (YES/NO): NO